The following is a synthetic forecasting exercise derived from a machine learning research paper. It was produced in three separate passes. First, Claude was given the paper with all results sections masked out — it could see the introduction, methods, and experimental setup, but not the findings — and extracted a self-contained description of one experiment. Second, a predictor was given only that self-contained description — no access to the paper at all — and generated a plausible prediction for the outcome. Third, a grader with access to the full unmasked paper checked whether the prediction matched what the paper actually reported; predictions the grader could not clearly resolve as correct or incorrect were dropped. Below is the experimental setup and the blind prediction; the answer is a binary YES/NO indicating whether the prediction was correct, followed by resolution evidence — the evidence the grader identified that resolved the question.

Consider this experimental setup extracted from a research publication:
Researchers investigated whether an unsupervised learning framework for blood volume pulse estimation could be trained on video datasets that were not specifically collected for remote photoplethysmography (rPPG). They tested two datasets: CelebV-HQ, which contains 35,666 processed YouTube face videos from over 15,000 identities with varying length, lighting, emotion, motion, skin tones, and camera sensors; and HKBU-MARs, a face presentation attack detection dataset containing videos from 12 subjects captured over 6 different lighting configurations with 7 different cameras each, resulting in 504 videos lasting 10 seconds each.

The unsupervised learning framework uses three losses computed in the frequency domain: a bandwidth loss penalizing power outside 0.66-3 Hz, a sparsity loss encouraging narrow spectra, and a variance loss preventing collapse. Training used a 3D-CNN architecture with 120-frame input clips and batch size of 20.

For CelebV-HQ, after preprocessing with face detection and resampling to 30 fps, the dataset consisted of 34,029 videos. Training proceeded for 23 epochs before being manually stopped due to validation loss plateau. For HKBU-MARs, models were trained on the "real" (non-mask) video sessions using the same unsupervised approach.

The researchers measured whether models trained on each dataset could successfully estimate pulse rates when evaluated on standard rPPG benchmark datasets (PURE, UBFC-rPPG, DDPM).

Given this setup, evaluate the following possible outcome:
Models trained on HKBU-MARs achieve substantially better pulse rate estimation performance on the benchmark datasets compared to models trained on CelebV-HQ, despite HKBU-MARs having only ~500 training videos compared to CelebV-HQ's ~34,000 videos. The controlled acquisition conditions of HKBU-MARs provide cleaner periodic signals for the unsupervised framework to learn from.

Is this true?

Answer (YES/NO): YES